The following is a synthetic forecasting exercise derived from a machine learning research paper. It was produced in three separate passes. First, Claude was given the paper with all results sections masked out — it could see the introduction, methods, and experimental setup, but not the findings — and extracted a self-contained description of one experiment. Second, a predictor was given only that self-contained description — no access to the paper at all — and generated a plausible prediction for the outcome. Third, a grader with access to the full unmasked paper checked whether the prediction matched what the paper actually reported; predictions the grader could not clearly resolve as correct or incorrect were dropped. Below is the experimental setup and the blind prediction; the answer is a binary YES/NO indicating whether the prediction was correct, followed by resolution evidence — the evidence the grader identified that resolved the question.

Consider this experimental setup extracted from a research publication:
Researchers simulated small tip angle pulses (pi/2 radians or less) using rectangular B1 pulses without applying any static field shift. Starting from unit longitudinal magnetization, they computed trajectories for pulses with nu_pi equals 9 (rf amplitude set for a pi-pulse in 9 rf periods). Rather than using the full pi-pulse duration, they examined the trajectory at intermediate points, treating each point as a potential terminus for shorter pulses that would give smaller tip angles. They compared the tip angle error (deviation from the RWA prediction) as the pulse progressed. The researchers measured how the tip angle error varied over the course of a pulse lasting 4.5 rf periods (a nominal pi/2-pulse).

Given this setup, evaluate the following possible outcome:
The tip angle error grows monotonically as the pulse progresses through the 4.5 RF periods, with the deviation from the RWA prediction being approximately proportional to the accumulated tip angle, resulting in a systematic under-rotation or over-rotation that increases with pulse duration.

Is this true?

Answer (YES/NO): NO